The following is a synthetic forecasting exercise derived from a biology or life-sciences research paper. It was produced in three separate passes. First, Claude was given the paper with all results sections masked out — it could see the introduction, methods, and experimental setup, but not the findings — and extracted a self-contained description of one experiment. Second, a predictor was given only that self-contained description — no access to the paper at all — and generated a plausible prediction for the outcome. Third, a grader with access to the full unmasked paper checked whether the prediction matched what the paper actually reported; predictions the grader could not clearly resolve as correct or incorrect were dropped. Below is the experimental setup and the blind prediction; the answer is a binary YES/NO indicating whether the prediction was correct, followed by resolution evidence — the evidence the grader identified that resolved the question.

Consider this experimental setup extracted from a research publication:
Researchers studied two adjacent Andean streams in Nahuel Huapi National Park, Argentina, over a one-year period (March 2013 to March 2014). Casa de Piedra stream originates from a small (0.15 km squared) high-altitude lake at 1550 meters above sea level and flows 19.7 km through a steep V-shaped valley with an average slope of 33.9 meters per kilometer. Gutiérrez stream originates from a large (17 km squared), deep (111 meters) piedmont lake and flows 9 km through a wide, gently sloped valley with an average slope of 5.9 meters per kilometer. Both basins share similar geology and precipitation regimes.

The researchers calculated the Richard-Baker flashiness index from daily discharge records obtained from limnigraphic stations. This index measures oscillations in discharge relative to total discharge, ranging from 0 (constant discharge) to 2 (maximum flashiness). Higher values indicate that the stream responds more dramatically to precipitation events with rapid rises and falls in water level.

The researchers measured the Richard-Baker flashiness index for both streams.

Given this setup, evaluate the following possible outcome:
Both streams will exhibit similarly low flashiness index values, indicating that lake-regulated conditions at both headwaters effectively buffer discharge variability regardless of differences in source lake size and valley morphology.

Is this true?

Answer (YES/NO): NO